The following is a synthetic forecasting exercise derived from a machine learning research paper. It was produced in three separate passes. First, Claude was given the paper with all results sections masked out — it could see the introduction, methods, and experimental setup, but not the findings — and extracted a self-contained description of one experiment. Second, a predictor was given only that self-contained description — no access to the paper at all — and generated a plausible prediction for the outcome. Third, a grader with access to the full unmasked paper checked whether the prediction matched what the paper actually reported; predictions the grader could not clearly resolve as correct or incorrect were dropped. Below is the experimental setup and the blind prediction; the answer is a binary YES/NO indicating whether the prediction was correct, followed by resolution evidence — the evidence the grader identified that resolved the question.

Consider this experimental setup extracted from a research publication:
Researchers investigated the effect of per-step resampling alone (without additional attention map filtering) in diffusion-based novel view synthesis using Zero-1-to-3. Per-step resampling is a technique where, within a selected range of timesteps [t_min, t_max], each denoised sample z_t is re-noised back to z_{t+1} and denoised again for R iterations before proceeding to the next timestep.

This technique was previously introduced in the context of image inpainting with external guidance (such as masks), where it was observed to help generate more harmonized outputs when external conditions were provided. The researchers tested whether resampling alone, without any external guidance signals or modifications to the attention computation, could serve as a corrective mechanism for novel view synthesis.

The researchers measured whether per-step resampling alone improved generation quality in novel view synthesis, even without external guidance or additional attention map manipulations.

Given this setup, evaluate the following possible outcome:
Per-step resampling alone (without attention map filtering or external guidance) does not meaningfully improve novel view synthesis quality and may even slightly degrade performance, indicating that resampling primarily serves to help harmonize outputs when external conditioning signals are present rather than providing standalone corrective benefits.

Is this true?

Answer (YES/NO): NO